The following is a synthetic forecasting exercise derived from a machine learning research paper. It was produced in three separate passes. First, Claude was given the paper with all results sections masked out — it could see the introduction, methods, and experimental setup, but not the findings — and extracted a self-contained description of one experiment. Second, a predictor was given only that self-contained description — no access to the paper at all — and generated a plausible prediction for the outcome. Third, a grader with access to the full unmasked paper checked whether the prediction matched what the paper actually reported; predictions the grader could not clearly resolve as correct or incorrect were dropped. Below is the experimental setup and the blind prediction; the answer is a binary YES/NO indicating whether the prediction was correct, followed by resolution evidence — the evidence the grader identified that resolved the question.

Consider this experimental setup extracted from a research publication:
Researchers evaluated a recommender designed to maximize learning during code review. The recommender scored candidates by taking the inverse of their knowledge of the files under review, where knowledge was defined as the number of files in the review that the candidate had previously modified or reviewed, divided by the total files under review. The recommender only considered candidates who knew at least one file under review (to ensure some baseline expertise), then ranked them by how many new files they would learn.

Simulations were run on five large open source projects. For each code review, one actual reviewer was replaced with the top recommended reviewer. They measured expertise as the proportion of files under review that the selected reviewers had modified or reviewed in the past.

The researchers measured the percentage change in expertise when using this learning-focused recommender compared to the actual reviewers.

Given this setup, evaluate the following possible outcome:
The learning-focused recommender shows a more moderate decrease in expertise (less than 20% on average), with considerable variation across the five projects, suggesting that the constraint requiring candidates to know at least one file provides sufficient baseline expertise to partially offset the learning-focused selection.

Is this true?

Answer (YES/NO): NO